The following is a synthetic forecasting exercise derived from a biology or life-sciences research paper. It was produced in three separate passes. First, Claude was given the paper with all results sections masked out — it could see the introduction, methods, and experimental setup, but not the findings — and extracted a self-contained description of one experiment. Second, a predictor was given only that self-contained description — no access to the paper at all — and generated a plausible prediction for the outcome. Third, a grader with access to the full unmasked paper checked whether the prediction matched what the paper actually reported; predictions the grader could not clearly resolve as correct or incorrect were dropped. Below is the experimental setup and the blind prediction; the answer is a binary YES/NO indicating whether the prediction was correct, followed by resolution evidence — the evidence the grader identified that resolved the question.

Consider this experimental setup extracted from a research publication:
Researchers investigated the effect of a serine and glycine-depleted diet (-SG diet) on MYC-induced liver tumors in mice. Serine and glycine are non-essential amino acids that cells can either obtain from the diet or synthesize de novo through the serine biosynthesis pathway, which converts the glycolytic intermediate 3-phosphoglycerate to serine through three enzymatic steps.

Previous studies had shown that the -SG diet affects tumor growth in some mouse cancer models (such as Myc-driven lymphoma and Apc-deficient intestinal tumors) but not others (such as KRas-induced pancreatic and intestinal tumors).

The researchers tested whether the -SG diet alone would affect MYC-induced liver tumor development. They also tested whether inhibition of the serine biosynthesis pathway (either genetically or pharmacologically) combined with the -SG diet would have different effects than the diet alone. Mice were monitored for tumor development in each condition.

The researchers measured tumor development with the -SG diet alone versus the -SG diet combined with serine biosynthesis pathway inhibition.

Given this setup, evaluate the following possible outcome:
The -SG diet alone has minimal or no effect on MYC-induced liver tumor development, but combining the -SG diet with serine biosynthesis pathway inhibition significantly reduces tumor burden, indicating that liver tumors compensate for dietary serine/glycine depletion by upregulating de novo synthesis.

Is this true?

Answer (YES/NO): YES